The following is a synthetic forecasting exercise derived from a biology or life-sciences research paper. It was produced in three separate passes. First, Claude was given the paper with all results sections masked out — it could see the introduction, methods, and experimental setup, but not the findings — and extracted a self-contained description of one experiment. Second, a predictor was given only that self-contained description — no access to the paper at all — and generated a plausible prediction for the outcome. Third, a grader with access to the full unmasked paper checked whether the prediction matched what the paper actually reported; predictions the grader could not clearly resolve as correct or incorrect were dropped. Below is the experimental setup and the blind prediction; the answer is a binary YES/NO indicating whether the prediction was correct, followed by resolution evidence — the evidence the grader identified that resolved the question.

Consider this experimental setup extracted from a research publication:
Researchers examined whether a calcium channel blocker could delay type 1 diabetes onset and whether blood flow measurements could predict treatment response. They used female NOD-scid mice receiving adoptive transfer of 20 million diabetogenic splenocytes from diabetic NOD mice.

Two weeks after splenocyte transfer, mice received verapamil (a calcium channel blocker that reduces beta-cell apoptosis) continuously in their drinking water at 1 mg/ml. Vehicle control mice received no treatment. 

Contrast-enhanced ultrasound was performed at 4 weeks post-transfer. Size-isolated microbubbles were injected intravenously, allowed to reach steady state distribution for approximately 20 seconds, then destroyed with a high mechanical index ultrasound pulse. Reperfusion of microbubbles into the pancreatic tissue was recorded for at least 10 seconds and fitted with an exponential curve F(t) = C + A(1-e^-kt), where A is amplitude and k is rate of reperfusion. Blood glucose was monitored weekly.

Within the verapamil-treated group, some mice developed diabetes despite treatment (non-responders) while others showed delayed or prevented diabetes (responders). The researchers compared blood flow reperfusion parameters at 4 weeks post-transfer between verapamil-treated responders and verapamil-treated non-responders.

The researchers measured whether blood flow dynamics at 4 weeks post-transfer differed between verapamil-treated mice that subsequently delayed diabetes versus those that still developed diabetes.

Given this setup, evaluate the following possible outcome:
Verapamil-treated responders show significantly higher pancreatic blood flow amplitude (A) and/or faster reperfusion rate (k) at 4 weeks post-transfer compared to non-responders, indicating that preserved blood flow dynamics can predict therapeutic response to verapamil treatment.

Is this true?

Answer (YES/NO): NO